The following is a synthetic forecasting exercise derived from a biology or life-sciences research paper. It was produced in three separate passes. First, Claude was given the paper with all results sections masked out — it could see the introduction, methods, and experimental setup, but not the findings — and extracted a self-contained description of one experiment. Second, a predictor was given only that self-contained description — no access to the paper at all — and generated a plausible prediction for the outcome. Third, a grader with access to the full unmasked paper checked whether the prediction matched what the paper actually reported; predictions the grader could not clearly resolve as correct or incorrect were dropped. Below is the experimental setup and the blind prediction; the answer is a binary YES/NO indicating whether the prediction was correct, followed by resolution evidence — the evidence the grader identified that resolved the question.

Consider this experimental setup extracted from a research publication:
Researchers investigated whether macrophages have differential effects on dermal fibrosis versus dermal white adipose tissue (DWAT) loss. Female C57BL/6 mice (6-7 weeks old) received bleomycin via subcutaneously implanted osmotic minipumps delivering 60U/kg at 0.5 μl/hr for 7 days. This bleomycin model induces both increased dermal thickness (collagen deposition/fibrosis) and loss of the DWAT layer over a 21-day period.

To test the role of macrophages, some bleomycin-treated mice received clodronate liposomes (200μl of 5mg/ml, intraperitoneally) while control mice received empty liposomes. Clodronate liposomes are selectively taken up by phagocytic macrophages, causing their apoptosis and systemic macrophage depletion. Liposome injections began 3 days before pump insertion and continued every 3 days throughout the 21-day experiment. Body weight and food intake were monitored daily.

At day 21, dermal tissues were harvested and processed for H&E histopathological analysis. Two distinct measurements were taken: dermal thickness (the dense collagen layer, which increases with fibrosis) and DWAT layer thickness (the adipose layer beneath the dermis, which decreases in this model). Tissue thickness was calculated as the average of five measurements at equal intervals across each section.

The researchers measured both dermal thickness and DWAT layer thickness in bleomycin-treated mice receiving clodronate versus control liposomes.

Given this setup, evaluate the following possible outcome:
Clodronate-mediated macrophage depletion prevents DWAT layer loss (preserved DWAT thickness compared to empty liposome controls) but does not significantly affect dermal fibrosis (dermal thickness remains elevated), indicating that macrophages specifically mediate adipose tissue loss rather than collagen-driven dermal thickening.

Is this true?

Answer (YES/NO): YES